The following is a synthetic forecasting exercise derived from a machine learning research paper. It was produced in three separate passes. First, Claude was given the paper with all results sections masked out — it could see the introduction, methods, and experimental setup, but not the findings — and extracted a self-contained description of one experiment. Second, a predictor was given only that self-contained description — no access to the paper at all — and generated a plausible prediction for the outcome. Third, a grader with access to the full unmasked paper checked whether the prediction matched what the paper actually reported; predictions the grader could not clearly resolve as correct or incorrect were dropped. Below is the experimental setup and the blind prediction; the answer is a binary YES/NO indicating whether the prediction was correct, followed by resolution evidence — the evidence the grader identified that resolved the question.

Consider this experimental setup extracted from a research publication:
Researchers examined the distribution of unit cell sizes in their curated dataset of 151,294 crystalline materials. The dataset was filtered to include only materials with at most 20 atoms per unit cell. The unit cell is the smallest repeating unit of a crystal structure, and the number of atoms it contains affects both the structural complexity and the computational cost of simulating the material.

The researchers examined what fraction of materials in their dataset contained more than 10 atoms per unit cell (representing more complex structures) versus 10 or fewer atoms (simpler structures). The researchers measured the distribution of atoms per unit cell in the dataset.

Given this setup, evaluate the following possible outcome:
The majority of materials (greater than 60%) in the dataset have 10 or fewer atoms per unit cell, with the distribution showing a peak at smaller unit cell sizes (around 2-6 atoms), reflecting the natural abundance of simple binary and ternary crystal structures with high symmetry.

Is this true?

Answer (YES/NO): NO